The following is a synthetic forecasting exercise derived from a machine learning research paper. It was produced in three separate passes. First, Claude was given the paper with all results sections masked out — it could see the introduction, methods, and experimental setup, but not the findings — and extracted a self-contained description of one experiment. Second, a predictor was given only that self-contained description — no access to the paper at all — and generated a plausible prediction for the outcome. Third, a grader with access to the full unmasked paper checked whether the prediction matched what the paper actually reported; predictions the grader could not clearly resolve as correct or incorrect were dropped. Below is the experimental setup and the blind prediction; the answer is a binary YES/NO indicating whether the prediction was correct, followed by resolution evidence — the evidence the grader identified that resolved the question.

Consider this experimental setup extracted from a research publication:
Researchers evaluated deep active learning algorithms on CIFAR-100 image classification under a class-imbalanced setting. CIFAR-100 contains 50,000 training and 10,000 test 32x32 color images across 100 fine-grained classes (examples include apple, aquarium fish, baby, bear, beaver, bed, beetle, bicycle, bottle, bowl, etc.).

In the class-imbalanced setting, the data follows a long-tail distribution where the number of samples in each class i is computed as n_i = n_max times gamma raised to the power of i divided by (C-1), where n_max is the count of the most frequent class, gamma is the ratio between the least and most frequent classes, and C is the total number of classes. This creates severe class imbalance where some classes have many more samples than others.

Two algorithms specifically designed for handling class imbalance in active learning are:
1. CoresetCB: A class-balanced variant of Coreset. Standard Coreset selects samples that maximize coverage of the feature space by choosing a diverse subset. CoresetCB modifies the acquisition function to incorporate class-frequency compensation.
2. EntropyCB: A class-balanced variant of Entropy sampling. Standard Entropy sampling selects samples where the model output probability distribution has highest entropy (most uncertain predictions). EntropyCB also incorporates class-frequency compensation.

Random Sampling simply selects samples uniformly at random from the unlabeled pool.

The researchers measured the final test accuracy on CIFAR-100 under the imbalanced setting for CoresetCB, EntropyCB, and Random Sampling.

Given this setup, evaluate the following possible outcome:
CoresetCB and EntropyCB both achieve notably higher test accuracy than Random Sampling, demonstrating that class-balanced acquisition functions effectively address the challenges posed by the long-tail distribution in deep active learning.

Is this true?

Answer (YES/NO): NO